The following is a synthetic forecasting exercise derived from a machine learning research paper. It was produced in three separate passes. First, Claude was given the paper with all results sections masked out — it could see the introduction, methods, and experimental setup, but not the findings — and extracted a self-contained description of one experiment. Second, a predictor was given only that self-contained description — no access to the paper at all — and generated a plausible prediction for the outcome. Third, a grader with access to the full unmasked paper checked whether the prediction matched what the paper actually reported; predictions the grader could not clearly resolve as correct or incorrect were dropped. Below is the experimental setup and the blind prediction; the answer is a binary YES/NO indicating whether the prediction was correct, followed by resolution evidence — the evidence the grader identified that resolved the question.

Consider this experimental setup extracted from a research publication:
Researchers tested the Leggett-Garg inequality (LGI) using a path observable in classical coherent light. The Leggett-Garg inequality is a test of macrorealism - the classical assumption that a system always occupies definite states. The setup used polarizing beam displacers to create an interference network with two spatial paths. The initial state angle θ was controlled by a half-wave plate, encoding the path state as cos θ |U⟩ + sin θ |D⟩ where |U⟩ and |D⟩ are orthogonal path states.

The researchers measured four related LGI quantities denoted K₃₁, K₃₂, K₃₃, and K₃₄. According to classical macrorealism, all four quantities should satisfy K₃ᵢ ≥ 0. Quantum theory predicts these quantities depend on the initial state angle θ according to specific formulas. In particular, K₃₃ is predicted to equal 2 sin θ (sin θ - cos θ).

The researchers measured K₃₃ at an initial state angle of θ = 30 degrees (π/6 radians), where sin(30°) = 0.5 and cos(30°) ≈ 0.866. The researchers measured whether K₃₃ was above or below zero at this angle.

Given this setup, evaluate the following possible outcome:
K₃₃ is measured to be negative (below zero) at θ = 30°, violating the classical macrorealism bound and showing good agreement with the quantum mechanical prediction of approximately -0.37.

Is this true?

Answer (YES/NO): YES